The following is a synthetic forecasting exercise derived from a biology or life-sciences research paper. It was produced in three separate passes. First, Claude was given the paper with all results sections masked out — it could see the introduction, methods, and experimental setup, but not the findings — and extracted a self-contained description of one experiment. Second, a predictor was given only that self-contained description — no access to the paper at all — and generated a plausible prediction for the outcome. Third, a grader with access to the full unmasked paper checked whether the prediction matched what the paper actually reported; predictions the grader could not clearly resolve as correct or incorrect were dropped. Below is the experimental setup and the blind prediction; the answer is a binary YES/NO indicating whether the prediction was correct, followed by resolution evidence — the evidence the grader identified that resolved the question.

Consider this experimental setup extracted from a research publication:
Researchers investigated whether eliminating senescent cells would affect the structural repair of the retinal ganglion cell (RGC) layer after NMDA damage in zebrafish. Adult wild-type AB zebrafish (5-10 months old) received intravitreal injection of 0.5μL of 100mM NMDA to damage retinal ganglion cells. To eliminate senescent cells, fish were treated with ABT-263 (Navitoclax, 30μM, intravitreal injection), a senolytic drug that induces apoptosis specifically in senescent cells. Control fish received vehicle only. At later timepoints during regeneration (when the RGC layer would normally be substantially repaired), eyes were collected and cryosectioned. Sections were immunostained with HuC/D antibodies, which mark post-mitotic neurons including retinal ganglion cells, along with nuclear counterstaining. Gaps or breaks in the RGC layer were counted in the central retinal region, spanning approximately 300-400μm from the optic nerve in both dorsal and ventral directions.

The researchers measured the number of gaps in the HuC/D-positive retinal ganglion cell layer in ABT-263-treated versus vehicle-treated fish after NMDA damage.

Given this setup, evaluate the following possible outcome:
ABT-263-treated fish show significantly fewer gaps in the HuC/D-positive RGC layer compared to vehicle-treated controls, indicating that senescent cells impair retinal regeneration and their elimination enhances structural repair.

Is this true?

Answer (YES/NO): NO